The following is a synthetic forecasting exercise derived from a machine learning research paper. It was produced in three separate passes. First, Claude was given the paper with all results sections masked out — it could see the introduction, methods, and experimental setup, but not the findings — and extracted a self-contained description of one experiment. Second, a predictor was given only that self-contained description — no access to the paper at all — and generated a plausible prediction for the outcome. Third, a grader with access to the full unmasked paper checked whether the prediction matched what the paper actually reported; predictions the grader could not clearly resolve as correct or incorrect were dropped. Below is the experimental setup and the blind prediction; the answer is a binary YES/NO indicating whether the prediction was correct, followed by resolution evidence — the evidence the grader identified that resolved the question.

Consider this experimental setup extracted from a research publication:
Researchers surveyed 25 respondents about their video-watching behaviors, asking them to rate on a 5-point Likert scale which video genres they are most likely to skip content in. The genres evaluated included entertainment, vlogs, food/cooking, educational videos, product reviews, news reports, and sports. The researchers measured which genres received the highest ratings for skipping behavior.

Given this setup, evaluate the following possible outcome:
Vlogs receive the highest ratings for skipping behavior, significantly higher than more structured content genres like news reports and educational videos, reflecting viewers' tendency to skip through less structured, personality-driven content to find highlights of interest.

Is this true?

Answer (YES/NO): NO